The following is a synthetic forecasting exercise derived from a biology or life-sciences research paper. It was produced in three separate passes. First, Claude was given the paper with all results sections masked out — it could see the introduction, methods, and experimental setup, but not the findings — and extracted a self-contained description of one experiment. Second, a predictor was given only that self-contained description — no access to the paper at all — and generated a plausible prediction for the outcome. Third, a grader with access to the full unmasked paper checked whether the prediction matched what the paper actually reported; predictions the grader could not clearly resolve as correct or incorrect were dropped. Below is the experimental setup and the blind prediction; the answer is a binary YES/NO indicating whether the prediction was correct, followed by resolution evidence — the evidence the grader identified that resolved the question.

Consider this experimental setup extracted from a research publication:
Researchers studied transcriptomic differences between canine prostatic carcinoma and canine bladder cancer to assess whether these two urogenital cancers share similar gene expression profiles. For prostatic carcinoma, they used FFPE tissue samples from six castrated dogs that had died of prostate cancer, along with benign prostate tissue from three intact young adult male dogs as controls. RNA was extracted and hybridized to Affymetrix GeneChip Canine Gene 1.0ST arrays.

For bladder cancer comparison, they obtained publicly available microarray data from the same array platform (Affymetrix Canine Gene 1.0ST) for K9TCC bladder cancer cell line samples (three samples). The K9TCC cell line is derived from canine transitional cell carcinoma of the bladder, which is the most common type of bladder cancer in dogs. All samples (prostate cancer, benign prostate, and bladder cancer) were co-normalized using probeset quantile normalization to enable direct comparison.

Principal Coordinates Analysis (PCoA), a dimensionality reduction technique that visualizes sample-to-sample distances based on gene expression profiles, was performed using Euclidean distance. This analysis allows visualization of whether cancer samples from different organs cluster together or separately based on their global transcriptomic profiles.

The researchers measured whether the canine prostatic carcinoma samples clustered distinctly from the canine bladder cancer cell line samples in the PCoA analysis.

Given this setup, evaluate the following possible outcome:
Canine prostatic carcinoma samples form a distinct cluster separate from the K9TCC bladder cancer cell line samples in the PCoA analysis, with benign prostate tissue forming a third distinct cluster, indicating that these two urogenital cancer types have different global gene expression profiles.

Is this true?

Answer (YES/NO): NO